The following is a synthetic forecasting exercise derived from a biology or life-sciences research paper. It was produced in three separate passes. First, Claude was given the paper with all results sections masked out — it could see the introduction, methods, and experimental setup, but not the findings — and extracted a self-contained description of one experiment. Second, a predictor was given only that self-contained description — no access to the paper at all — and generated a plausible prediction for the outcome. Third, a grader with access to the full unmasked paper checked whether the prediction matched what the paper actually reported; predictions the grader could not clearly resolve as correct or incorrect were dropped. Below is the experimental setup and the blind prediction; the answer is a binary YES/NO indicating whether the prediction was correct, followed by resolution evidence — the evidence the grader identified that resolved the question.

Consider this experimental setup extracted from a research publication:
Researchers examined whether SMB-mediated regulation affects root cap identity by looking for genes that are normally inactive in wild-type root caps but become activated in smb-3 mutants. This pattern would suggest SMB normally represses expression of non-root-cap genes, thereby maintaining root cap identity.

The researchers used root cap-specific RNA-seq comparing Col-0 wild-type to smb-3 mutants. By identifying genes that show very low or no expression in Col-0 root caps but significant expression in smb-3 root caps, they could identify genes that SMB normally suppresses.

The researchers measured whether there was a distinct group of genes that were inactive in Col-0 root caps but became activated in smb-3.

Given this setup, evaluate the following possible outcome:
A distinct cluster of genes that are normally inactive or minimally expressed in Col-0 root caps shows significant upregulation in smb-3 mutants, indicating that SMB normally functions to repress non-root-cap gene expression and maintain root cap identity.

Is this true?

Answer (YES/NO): YES